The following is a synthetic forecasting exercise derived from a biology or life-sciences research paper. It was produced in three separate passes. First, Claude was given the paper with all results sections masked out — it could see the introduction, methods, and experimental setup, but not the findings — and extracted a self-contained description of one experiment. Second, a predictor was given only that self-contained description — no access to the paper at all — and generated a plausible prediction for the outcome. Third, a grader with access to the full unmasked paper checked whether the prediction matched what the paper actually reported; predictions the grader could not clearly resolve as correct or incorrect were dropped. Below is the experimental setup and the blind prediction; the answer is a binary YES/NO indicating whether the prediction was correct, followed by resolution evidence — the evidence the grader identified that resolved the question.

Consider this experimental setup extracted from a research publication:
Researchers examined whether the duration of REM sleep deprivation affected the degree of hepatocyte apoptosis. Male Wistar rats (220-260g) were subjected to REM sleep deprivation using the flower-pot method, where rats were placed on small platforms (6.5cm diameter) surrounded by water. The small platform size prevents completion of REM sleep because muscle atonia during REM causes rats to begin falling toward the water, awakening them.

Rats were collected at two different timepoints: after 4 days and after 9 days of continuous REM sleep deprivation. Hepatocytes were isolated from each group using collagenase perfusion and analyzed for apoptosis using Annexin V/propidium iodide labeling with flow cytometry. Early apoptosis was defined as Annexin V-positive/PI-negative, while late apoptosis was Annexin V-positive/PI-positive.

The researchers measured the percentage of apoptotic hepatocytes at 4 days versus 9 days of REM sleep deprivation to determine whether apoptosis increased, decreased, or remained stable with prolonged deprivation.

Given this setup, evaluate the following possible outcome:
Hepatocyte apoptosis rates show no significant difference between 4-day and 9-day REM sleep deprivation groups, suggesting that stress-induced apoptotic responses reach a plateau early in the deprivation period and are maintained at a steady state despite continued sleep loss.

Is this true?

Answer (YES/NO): NO